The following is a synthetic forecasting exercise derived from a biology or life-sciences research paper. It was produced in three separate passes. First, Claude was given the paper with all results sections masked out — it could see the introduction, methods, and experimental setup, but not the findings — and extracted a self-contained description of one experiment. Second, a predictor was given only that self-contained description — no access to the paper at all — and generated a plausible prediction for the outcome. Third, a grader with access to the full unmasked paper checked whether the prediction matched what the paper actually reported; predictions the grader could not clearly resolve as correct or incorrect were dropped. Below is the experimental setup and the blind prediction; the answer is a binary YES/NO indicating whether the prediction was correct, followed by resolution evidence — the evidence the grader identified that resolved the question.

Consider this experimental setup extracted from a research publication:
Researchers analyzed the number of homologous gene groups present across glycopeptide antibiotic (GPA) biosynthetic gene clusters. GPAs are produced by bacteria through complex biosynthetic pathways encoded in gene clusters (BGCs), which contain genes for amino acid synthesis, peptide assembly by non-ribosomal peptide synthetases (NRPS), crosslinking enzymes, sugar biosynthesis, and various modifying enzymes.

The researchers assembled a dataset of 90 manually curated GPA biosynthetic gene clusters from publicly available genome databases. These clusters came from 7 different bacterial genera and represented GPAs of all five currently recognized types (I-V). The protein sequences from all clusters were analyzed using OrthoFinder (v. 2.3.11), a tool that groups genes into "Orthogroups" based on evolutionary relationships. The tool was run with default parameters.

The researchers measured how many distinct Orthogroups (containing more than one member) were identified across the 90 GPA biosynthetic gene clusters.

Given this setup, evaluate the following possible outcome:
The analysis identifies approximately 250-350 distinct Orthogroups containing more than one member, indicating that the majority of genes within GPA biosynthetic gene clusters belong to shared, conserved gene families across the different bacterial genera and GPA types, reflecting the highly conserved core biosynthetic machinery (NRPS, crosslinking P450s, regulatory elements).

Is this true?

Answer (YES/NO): NO